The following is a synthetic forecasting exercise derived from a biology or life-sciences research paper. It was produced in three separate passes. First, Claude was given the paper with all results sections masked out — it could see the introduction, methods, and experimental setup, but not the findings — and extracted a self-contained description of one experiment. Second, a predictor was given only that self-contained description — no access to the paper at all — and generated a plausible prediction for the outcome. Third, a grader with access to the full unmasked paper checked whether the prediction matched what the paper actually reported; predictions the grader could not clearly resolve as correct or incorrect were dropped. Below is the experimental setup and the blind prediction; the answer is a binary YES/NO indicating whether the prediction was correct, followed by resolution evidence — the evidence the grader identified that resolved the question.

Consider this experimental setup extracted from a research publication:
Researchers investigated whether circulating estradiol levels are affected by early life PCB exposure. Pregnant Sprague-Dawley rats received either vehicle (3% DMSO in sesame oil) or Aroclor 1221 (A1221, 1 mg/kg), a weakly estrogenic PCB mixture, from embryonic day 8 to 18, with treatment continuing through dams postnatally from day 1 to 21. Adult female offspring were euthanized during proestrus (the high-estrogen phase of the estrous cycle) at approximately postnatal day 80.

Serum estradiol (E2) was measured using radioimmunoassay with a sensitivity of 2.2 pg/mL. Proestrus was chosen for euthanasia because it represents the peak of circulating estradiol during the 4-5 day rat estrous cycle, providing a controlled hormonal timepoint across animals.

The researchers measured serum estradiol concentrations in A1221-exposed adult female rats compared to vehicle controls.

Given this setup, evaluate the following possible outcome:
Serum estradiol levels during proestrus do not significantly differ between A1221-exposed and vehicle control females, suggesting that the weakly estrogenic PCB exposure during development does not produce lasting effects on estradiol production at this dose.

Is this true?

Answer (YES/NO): YES